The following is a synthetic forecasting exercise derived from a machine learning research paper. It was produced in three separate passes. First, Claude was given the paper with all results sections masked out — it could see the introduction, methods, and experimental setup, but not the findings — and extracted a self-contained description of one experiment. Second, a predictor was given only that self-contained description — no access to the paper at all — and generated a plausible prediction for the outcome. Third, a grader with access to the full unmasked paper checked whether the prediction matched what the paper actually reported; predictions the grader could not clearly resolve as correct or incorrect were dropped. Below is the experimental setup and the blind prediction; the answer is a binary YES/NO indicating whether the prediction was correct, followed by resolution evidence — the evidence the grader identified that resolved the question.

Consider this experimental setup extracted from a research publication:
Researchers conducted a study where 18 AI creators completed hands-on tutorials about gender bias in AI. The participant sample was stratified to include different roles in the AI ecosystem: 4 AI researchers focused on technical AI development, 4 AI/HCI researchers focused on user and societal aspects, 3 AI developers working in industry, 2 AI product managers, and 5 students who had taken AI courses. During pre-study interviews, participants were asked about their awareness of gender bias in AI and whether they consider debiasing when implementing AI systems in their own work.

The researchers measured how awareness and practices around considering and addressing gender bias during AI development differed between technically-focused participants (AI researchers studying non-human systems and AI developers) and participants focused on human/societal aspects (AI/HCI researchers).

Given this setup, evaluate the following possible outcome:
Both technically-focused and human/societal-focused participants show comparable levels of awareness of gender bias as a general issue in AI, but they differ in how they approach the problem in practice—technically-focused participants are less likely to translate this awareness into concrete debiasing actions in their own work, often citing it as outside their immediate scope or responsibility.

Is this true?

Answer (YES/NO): NO